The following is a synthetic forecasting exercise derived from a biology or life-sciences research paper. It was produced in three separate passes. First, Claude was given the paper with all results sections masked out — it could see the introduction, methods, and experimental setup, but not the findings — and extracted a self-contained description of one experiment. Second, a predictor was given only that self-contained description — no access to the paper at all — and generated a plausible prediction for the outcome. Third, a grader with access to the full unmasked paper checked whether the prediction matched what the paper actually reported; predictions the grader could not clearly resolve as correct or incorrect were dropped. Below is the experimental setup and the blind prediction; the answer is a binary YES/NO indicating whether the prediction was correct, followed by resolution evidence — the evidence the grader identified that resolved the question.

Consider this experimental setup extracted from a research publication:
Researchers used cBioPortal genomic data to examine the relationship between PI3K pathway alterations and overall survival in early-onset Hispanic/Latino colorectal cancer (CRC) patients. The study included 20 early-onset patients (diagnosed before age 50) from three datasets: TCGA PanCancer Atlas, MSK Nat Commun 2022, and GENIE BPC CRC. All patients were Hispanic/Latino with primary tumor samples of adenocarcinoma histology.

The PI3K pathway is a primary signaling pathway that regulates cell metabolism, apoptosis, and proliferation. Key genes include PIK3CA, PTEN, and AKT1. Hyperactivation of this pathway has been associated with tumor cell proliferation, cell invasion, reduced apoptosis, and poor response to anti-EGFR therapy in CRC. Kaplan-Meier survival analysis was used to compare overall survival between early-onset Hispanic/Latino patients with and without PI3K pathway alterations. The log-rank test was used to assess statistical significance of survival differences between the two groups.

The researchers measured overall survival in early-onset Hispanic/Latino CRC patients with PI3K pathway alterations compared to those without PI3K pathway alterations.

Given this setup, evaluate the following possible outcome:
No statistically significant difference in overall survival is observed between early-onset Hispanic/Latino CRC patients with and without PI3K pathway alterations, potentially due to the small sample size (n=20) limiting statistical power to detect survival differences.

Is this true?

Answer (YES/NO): YES